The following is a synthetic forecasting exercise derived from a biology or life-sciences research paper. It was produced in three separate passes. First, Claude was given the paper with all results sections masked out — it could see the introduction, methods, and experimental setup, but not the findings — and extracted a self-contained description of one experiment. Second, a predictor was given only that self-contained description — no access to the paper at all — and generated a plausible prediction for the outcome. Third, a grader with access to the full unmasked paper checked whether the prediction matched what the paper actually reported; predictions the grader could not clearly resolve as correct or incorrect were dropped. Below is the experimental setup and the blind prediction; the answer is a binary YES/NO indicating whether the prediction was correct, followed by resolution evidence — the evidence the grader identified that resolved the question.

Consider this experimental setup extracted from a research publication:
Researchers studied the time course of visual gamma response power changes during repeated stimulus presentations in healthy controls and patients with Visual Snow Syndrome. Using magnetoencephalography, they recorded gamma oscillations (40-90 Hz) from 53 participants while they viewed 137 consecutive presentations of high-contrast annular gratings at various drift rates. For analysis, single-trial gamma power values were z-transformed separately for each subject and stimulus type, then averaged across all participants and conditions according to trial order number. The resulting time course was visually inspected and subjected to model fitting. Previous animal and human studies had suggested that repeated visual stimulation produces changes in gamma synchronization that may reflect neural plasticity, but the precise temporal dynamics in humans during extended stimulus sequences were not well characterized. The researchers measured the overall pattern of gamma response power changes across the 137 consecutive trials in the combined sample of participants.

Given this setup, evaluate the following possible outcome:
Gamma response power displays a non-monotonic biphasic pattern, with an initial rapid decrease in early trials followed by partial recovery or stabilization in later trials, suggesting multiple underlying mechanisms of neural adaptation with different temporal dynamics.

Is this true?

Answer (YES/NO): NO